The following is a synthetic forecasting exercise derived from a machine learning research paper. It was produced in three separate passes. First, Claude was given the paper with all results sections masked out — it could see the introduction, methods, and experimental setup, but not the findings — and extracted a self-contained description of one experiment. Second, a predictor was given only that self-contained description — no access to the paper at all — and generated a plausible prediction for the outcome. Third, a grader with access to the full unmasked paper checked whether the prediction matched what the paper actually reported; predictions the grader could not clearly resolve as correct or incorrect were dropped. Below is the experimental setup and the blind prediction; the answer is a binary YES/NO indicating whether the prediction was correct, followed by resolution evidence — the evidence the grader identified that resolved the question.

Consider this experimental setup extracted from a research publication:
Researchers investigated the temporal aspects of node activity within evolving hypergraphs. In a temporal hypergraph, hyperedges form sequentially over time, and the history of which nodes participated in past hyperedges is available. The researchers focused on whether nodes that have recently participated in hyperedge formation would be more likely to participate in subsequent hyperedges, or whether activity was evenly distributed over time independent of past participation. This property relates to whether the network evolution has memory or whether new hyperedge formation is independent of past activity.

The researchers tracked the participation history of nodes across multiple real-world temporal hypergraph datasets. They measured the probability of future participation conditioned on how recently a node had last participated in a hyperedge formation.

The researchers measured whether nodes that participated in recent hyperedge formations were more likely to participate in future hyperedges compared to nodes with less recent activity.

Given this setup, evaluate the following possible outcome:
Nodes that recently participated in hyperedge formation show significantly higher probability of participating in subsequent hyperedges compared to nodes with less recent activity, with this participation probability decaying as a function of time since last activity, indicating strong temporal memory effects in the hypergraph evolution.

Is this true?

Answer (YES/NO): YES